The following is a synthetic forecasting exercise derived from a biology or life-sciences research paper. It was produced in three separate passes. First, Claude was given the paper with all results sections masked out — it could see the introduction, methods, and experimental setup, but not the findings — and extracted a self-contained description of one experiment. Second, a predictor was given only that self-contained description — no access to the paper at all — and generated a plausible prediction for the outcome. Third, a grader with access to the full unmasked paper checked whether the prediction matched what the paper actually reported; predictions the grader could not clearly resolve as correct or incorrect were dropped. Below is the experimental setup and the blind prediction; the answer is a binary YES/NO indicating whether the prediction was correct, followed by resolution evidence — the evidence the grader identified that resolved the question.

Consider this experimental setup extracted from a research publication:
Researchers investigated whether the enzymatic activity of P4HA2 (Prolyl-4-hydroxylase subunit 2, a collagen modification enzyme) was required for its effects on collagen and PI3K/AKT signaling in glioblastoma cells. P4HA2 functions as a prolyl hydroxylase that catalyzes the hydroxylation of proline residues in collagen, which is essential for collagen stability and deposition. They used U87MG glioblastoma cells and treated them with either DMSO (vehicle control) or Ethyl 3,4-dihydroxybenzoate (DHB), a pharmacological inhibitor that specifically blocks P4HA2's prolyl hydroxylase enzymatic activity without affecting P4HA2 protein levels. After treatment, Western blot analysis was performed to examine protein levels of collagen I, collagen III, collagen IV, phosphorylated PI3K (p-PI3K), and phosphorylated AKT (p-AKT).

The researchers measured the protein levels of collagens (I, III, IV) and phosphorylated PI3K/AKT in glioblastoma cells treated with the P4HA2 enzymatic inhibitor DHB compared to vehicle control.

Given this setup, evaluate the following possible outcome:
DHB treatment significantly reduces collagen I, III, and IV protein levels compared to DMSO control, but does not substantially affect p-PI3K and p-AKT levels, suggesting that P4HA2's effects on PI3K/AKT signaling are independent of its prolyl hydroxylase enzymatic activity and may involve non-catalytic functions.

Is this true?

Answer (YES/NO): NO